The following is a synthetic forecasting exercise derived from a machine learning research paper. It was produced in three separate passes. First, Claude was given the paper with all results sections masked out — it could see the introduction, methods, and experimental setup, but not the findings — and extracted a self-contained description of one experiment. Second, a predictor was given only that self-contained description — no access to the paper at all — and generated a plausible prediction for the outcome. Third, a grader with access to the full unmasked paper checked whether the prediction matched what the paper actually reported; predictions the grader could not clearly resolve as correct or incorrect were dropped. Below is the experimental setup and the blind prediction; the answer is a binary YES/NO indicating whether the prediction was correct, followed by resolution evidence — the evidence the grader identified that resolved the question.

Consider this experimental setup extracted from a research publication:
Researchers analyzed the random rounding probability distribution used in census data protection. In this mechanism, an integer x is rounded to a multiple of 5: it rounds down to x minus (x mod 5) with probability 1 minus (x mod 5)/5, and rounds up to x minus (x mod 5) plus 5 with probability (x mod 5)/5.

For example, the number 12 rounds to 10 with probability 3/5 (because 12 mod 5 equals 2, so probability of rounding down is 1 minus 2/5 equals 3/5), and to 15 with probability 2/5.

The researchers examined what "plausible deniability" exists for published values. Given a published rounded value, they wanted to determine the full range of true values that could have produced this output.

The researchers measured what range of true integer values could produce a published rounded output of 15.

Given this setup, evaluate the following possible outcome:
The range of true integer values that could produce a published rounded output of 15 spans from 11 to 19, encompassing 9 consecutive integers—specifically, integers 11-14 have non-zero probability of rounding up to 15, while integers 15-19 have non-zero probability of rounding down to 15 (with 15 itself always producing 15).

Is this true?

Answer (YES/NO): YES